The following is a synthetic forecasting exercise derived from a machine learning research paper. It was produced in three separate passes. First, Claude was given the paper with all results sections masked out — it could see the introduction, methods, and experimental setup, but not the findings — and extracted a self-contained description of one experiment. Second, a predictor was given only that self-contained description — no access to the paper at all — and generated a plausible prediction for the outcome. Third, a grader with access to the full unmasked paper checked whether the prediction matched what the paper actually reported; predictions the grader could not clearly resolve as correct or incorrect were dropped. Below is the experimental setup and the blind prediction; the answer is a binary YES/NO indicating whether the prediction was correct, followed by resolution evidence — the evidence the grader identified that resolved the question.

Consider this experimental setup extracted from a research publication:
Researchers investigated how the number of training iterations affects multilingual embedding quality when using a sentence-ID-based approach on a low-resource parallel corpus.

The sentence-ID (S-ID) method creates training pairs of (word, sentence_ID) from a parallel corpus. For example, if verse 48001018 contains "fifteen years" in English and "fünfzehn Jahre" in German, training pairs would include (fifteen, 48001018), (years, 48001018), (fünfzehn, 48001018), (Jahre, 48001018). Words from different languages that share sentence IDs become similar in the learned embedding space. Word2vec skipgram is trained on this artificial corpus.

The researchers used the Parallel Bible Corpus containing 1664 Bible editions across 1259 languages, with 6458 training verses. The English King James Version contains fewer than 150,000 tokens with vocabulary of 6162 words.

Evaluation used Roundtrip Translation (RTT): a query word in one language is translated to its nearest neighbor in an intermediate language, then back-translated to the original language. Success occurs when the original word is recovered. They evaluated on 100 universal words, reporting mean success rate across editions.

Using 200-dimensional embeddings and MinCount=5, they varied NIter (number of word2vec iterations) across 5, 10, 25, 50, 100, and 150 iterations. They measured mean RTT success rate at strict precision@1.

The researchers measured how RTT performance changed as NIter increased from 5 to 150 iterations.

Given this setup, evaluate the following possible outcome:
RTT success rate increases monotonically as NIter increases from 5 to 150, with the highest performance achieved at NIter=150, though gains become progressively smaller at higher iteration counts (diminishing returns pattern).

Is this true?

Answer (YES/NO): NO